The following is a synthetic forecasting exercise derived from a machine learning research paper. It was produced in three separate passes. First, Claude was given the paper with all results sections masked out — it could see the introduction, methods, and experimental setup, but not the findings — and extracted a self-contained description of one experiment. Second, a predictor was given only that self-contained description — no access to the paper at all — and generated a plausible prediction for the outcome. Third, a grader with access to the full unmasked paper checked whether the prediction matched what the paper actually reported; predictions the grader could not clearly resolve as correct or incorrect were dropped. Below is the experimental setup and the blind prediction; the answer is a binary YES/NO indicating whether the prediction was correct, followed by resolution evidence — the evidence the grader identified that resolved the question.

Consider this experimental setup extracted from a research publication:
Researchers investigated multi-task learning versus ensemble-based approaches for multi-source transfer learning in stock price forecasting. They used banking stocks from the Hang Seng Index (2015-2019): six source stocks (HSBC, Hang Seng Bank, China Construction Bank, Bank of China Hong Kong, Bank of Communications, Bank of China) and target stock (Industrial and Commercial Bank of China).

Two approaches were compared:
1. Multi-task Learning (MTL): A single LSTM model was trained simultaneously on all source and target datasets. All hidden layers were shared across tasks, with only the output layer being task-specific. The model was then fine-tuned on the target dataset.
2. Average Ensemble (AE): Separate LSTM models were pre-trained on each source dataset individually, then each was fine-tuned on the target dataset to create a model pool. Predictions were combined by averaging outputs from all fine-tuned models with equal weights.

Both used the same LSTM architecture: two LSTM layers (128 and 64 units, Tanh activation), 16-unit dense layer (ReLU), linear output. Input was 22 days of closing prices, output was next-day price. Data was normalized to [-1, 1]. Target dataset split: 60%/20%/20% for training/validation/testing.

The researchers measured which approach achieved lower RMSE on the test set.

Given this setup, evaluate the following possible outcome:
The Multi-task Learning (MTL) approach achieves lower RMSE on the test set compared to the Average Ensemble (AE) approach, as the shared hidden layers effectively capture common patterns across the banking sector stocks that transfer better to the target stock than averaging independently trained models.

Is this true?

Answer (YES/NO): NO